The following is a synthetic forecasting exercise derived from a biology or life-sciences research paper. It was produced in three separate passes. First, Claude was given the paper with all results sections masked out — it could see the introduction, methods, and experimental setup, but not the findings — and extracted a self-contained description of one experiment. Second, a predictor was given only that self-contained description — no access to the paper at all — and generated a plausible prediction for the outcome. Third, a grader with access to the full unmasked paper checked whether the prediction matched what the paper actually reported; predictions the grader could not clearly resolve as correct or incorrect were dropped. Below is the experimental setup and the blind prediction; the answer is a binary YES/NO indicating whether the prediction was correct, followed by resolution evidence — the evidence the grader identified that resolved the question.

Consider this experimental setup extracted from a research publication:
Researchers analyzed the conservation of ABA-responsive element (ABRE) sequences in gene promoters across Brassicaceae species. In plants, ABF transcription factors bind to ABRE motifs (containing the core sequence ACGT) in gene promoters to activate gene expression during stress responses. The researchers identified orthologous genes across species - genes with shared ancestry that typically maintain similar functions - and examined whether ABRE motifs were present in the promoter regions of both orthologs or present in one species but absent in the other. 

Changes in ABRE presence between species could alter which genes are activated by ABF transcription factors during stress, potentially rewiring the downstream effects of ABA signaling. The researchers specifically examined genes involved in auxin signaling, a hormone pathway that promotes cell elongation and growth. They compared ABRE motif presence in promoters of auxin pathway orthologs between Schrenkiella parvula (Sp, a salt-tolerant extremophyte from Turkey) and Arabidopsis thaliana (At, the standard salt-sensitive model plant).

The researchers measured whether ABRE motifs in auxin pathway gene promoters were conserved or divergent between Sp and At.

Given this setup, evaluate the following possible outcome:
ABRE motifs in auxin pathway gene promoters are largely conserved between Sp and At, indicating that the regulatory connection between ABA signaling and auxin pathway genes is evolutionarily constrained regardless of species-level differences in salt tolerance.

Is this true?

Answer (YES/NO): NO